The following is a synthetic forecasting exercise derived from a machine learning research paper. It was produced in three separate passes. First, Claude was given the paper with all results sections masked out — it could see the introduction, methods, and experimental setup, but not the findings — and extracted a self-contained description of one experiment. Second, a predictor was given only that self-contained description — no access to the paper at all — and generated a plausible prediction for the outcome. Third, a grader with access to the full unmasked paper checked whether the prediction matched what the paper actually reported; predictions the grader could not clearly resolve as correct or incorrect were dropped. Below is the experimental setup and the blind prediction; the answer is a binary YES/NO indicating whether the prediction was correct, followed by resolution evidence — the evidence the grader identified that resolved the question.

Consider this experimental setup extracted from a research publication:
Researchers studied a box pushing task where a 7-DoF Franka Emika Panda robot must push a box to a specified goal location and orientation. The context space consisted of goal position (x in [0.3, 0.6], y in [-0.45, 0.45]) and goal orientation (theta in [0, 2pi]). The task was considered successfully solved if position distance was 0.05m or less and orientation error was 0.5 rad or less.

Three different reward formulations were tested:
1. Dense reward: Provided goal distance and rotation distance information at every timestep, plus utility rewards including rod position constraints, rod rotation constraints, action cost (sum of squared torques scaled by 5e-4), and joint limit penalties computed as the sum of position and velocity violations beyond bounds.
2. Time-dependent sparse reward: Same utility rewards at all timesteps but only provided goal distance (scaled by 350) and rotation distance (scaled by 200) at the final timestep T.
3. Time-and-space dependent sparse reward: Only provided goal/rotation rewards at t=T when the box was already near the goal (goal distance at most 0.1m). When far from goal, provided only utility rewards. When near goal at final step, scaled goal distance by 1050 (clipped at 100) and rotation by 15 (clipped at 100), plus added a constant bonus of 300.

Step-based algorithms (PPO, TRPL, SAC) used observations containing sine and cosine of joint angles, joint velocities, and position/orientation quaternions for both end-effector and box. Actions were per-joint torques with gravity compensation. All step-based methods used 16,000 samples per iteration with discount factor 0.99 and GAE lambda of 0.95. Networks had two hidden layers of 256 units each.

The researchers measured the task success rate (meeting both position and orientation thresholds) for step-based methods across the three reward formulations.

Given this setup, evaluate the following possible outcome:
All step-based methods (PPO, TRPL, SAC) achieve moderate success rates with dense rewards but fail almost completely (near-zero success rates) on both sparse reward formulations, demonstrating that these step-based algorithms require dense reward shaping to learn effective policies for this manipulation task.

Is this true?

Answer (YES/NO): NO